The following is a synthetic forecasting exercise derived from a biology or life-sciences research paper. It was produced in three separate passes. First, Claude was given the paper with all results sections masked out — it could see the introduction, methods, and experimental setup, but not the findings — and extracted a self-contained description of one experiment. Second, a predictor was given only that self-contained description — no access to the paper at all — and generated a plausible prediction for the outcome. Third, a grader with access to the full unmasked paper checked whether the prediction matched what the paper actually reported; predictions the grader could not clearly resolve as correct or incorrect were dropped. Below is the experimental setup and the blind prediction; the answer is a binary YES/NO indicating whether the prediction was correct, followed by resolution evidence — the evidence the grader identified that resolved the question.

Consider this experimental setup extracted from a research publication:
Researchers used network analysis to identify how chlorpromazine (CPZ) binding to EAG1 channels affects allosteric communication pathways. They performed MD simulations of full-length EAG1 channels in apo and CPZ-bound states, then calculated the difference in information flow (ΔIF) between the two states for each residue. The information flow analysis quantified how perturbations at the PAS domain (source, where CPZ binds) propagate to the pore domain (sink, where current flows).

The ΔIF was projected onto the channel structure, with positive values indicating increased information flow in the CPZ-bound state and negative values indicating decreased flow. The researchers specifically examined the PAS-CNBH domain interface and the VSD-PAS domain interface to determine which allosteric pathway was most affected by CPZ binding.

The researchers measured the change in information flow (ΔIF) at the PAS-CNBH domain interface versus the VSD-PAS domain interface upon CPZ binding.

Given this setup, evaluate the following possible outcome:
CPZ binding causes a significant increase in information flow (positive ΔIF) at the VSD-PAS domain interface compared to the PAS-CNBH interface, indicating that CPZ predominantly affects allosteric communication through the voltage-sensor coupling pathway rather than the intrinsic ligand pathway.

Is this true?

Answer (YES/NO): NO